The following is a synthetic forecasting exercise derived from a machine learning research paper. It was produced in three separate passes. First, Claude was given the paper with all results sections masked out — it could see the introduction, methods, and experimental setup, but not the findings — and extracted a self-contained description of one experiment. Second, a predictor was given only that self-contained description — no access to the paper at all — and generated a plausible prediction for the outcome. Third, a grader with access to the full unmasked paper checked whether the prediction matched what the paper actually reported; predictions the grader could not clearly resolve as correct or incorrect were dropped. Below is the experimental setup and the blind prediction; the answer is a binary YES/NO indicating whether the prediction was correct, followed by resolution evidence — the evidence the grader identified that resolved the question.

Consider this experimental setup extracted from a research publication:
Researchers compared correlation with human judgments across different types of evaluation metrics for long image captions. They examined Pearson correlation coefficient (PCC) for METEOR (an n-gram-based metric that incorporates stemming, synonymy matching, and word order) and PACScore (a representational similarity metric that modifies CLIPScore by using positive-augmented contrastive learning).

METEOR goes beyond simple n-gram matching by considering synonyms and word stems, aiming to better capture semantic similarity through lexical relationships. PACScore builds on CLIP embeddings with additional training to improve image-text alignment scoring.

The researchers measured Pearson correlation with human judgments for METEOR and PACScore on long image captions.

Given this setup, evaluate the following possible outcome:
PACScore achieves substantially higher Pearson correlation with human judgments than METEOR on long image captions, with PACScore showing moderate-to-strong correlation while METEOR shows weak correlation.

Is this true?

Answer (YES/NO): NO